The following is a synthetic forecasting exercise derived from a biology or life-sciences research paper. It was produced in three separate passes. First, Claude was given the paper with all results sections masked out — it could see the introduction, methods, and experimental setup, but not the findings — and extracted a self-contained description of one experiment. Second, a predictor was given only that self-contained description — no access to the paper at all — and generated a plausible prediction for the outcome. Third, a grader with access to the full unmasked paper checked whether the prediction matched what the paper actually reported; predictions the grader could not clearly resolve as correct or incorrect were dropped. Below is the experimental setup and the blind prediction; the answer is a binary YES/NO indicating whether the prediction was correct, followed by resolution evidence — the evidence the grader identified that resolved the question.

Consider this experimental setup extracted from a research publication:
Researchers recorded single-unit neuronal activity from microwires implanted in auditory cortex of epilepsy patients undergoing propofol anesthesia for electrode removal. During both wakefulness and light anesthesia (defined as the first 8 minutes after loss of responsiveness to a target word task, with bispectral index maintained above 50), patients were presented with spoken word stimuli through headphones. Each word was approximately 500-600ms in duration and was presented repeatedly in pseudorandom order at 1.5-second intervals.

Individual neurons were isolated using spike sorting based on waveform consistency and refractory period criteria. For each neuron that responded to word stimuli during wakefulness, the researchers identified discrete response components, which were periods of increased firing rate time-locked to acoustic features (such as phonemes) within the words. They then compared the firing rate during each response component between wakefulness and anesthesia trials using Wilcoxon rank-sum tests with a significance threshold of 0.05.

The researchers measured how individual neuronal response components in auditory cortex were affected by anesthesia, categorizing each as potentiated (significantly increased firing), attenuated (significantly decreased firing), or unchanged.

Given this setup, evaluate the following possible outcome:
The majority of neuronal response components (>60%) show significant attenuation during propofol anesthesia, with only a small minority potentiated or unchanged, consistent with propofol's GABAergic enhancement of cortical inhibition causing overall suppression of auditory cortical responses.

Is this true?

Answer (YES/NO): NO